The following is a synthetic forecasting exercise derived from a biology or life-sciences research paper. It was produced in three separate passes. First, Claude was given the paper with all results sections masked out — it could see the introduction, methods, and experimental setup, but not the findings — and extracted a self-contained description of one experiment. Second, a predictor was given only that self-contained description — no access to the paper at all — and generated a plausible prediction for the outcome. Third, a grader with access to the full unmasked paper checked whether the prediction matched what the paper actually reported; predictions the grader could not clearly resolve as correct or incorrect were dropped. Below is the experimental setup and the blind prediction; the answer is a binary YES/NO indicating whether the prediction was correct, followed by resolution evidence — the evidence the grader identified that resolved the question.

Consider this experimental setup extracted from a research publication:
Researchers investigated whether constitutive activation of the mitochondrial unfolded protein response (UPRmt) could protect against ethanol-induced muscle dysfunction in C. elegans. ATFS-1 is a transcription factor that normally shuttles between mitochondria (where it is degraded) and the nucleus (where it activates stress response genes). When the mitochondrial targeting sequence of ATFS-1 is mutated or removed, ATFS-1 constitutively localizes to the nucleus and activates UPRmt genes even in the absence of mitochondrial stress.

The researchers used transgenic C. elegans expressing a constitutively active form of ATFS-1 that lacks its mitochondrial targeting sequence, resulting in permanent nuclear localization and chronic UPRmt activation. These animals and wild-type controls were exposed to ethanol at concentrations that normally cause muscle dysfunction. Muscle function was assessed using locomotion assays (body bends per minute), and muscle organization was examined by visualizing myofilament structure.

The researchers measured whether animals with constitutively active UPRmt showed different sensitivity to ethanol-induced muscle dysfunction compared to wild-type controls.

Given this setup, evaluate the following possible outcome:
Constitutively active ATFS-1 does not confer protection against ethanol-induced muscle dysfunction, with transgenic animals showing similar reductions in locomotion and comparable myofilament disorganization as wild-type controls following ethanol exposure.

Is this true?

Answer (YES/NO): NO